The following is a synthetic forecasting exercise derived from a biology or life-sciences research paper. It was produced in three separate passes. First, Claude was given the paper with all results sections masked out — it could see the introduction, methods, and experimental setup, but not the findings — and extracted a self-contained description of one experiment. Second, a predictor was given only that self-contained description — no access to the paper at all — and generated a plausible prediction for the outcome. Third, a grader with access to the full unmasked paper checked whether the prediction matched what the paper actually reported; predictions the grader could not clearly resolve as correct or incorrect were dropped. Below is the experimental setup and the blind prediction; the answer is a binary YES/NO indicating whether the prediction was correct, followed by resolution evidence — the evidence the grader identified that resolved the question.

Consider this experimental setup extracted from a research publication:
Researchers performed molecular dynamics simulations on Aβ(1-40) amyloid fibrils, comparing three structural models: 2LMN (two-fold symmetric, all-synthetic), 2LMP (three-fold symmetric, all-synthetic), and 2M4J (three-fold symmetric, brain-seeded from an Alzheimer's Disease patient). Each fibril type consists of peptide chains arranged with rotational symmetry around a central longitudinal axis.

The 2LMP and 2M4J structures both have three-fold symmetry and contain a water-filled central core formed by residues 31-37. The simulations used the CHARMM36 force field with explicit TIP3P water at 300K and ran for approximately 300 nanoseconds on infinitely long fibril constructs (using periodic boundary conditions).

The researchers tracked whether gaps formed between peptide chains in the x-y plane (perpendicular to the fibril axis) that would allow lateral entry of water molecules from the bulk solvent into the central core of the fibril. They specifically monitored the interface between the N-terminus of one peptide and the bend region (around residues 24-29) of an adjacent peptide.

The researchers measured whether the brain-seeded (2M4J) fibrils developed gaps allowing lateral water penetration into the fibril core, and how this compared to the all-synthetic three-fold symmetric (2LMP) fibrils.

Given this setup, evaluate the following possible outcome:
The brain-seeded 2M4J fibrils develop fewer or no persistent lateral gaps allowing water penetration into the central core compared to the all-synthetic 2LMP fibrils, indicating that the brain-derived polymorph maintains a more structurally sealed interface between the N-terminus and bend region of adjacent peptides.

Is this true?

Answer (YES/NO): NO